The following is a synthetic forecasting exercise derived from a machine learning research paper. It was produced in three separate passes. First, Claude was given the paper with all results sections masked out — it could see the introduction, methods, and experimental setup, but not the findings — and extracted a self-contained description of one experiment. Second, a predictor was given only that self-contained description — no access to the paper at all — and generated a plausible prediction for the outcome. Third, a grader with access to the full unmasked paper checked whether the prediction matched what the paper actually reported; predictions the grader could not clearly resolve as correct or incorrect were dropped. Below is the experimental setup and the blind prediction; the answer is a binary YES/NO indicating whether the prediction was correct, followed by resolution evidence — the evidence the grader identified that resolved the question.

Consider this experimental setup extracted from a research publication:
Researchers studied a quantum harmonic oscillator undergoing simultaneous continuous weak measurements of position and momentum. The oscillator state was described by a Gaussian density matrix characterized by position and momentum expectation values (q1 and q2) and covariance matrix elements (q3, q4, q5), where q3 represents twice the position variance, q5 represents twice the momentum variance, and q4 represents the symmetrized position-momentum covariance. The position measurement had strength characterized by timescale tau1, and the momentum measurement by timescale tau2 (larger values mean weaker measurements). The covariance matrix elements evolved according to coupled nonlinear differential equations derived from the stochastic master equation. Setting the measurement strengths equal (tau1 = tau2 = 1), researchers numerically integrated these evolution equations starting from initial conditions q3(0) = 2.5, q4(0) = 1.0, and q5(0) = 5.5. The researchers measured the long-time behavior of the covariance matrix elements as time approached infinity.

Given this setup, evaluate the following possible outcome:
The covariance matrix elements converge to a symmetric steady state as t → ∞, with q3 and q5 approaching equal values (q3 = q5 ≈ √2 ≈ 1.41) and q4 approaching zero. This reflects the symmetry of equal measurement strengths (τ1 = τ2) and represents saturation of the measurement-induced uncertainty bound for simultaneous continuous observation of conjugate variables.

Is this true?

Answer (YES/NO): NO